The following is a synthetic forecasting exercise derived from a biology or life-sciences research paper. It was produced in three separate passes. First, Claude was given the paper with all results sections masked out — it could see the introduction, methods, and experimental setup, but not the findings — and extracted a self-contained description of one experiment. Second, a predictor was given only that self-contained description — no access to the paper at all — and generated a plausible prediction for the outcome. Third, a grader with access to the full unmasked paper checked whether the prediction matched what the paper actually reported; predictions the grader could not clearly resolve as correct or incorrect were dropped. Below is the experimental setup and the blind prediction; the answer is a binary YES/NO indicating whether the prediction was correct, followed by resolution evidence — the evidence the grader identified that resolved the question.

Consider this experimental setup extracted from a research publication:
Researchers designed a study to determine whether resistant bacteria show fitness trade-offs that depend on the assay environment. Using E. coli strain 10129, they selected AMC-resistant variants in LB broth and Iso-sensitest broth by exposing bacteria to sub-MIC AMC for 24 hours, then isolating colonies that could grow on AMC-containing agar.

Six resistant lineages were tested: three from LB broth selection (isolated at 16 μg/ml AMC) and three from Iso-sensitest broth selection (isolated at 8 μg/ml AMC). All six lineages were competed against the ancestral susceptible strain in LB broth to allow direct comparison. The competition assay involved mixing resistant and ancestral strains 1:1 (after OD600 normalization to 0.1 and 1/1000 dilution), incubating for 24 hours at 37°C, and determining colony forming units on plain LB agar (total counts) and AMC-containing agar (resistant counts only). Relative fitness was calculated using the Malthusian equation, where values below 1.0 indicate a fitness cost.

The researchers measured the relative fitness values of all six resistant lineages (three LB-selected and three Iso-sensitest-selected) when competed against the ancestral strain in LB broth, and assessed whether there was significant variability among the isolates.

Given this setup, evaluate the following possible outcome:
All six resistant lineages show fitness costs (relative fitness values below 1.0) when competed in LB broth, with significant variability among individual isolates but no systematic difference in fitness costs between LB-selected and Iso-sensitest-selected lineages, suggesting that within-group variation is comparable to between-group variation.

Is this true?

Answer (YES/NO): NO